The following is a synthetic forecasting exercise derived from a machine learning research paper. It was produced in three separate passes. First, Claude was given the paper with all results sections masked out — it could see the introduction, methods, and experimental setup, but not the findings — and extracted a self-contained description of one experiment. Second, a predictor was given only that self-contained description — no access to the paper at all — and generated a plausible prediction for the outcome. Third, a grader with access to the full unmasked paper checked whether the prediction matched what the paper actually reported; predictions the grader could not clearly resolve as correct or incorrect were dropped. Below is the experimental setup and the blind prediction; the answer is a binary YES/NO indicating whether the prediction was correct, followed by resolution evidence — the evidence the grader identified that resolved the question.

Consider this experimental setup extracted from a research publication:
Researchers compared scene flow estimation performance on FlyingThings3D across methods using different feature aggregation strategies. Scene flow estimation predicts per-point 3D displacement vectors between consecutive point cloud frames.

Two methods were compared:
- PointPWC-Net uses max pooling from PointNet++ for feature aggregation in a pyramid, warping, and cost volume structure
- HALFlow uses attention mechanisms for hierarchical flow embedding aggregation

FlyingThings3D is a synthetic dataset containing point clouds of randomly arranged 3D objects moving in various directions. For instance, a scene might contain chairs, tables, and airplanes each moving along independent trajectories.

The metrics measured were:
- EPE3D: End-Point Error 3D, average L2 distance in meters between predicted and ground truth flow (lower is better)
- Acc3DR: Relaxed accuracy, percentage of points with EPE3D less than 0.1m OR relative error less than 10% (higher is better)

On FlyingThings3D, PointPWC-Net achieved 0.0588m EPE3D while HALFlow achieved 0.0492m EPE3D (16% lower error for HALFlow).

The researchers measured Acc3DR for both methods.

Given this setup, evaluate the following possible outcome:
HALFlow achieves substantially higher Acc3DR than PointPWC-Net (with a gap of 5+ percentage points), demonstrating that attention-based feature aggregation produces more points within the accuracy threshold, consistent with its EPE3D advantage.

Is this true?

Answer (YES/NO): NO